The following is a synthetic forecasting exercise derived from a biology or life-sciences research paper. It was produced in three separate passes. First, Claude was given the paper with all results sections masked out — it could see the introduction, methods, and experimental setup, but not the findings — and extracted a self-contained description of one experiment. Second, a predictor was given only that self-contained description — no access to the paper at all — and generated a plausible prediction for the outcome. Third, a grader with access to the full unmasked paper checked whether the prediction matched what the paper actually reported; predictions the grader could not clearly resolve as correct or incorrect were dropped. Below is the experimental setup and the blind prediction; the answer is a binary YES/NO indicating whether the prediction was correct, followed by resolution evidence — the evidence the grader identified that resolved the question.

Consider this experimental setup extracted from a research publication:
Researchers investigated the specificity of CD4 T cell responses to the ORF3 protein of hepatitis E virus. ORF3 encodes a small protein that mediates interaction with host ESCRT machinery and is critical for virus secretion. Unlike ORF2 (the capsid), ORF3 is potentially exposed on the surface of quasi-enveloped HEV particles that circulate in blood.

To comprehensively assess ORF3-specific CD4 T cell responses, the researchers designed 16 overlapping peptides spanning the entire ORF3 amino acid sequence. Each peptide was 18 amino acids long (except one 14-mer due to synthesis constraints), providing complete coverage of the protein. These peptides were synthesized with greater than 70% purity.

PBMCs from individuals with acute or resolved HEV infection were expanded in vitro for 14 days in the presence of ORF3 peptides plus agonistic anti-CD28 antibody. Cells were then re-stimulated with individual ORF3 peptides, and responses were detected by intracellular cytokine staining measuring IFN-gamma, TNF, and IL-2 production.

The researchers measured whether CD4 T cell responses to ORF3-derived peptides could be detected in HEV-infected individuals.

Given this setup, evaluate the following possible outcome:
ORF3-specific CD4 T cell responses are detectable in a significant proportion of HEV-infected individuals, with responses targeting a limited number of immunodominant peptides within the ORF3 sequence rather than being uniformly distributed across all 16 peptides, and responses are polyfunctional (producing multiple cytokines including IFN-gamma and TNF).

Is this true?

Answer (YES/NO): NO